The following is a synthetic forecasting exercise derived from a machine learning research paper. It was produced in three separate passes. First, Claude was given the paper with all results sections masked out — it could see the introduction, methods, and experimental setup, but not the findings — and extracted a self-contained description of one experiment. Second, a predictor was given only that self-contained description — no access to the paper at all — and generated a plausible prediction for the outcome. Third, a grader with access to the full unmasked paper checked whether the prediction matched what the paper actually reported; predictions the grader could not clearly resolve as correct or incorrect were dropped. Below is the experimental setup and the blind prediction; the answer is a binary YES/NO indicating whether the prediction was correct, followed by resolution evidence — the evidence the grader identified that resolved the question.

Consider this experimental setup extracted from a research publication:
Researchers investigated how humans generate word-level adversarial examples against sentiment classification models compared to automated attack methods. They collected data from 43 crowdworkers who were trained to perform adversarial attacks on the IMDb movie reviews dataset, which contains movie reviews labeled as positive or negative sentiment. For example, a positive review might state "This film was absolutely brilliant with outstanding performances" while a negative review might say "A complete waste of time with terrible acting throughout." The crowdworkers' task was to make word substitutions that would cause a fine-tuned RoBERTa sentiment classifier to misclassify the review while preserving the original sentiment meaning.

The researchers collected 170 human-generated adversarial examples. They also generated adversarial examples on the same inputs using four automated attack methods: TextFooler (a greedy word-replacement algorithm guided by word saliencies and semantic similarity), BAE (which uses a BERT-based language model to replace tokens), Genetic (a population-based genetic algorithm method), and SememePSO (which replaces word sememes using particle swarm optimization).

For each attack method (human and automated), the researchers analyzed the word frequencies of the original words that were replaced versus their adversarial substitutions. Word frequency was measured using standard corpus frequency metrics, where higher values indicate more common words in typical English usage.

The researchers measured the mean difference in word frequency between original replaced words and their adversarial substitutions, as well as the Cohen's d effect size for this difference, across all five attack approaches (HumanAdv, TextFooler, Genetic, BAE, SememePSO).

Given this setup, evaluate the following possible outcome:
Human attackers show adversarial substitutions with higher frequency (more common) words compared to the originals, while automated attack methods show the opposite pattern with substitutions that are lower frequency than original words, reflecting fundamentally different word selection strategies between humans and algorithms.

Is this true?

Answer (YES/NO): NO